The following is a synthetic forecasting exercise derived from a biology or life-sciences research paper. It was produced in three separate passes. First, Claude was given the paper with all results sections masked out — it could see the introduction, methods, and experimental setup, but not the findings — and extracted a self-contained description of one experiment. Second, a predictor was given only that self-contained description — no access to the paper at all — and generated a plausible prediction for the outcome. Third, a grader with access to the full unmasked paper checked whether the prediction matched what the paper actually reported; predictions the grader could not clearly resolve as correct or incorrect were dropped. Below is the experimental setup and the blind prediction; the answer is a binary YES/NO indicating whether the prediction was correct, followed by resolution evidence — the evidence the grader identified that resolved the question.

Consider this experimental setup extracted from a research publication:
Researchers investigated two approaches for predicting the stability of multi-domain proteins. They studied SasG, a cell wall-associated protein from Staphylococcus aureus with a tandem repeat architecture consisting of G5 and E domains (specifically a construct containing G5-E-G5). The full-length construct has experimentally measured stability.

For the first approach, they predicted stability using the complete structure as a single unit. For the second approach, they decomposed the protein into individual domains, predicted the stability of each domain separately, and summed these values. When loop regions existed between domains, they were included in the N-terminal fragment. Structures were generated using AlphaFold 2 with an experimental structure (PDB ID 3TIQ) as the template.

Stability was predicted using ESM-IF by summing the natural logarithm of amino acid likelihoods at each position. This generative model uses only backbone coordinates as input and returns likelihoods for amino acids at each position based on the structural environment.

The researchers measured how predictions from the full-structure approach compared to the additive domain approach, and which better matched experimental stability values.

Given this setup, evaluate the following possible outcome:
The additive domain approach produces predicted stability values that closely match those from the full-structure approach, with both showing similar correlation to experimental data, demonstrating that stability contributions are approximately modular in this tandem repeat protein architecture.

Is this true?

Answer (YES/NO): NO